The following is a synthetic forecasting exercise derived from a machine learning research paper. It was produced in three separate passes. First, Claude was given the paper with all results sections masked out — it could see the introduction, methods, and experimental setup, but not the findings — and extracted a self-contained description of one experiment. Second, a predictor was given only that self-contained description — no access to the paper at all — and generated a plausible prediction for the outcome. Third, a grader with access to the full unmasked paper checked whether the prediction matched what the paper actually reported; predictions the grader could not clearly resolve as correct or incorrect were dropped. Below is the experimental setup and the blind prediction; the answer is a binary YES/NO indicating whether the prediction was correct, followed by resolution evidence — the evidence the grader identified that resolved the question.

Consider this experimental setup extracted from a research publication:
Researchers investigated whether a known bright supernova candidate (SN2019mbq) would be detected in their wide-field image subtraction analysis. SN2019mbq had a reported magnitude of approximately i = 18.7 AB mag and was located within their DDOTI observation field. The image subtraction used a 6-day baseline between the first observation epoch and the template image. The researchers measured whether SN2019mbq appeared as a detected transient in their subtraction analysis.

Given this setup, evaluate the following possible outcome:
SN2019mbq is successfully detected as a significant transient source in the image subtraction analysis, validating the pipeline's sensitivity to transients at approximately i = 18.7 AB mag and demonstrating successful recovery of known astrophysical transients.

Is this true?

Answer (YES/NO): NO